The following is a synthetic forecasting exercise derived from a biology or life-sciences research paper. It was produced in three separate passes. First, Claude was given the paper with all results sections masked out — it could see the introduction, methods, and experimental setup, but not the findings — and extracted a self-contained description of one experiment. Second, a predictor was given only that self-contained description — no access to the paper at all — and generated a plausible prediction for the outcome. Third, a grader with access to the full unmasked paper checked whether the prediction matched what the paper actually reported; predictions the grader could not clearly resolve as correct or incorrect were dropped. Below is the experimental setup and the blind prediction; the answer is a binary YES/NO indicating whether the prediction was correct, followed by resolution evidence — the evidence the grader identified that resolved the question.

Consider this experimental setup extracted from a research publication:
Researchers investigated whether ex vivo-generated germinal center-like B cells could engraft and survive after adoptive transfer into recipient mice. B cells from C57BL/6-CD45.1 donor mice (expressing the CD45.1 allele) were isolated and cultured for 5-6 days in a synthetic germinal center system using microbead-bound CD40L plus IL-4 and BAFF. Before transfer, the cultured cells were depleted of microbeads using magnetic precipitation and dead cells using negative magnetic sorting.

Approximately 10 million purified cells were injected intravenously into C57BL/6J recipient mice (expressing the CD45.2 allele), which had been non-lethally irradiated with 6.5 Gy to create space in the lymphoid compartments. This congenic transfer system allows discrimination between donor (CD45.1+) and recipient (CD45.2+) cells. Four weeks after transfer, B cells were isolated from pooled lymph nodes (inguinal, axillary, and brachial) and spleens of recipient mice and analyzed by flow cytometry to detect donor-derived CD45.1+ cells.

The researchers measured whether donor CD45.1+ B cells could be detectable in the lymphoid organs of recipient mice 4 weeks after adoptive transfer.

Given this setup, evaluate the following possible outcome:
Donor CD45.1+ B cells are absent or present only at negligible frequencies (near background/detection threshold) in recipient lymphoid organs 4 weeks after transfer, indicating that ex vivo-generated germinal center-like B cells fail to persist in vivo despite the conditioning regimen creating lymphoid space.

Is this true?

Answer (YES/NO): NO